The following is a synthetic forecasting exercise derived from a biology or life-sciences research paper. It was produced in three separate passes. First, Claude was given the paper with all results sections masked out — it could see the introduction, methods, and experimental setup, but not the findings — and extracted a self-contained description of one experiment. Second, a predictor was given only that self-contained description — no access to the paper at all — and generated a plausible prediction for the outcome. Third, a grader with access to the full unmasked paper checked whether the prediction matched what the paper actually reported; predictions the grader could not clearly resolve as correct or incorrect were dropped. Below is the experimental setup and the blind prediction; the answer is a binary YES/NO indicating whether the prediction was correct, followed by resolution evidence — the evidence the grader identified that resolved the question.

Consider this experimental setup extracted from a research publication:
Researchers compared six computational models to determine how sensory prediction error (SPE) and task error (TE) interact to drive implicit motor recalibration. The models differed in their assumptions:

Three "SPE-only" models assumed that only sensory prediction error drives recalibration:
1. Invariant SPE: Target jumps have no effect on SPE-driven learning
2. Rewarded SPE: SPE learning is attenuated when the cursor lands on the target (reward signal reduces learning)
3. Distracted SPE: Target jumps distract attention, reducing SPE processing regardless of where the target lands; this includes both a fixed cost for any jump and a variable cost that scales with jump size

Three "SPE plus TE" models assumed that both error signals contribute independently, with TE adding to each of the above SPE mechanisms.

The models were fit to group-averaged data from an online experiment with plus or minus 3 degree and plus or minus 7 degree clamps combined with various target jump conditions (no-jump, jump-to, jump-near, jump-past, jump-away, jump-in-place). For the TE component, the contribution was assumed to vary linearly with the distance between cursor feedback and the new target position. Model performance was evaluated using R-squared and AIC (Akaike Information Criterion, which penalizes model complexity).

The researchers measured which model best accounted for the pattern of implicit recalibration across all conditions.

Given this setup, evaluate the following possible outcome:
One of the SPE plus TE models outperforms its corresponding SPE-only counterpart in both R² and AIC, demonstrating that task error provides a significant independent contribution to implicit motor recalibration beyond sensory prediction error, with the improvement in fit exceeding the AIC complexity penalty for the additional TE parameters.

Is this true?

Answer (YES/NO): YES